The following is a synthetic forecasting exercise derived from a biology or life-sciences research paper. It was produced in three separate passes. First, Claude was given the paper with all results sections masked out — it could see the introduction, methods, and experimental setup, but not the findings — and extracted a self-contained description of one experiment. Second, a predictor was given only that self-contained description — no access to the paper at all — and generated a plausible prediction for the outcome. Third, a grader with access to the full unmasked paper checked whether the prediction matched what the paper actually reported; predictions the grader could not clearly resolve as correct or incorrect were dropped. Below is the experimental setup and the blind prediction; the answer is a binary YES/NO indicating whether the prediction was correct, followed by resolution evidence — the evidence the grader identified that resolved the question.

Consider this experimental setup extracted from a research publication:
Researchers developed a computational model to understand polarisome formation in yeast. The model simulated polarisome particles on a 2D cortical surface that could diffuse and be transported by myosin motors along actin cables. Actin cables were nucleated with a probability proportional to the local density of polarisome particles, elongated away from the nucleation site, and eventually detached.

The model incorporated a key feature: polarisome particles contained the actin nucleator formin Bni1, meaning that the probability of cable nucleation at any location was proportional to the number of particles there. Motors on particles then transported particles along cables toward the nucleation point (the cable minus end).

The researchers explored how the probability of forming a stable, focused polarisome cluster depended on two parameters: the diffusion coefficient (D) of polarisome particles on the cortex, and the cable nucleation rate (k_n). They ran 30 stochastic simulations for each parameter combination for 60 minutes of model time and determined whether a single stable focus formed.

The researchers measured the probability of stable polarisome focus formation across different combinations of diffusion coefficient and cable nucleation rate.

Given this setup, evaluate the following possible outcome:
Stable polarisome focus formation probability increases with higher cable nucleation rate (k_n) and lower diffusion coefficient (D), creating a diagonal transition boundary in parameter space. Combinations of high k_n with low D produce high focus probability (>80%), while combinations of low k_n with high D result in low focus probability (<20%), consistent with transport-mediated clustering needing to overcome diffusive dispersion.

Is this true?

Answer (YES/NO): NO